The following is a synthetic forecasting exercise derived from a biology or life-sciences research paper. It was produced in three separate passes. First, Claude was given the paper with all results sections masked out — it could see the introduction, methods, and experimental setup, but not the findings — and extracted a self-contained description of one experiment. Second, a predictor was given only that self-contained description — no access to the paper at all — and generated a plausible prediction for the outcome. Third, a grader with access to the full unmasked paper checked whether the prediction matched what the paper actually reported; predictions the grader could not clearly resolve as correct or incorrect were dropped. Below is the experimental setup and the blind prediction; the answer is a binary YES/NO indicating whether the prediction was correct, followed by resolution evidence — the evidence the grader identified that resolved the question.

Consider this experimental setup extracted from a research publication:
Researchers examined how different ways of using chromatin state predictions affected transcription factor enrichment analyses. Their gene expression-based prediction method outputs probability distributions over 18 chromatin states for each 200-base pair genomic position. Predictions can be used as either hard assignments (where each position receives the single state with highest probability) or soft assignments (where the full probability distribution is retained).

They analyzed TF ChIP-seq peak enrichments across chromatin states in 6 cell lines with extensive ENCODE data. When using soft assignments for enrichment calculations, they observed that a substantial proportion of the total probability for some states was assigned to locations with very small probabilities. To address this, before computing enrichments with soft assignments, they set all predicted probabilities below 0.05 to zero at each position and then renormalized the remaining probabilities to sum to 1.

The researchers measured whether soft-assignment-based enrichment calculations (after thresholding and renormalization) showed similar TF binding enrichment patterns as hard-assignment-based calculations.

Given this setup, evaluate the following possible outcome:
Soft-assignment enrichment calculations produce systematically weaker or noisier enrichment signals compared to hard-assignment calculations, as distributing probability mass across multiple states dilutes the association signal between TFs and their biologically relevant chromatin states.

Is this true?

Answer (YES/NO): NO